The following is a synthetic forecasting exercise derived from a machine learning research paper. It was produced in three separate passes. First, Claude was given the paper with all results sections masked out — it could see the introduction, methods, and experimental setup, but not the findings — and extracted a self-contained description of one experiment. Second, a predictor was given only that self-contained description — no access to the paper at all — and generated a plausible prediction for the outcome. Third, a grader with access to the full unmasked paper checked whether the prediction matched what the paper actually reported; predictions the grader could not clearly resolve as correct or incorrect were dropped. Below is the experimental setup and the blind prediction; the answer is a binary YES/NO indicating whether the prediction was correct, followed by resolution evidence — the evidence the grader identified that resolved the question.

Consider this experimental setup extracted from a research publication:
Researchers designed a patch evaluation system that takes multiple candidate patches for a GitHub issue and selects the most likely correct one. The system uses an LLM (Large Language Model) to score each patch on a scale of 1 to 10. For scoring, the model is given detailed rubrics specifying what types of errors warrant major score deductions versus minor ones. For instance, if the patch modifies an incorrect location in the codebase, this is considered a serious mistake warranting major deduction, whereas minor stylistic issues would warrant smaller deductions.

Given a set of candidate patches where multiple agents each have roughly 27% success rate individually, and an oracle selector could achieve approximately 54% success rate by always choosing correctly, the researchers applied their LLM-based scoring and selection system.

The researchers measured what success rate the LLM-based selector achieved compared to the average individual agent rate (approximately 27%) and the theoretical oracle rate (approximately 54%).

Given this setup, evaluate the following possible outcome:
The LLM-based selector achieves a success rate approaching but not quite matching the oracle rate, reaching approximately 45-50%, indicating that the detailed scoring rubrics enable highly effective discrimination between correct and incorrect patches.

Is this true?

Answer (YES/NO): NO